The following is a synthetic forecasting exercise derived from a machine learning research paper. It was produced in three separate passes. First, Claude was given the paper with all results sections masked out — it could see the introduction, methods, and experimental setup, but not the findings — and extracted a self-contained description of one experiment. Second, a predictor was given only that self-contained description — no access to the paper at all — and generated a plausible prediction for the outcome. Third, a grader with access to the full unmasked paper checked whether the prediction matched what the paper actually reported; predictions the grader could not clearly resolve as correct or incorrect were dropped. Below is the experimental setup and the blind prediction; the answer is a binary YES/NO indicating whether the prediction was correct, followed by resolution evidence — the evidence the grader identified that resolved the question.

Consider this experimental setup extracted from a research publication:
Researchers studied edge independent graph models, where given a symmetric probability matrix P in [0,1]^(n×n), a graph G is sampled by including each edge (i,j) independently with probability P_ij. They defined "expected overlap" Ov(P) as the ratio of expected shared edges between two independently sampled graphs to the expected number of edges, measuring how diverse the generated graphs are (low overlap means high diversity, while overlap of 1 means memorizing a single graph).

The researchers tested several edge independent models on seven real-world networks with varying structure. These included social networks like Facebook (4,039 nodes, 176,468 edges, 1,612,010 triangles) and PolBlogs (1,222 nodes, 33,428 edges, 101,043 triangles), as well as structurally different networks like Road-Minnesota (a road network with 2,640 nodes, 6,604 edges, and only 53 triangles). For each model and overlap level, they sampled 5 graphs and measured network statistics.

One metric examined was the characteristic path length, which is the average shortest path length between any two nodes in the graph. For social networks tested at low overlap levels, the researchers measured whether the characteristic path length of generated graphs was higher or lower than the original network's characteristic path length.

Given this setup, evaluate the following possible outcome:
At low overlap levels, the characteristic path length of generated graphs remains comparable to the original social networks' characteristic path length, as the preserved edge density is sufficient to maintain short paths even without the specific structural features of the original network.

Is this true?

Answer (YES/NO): NO